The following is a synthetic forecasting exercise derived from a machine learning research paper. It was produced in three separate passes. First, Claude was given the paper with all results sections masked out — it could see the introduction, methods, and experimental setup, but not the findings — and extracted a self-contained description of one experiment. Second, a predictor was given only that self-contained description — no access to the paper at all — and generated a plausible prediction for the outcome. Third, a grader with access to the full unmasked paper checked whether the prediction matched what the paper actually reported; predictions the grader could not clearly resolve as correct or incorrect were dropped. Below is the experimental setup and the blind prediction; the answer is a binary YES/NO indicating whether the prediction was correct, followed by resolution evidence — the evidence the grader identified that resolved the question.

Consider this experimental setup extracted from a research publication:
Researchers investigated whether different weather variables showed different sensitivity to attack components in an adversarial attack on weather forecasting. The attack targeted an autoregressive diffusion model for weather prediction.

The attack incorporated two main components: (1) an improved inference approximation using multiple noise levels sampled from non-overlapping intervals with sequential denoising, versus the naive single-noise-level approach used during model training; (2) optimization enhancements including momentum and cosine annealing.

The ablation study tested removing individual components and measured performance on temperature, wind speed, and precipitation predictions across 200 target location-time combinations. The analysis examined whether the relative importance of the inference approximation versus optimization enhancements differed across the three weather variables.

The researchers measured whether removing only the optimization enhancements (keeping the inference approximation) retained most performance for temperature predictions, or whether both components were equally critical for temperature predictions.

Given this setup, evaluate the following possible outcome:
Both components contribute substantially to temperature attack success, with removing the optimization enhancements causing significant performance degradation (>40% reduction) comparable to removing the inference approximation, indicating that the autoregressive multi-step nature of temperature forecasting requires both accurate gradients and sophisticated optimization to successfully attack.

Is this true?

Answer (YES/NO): NO